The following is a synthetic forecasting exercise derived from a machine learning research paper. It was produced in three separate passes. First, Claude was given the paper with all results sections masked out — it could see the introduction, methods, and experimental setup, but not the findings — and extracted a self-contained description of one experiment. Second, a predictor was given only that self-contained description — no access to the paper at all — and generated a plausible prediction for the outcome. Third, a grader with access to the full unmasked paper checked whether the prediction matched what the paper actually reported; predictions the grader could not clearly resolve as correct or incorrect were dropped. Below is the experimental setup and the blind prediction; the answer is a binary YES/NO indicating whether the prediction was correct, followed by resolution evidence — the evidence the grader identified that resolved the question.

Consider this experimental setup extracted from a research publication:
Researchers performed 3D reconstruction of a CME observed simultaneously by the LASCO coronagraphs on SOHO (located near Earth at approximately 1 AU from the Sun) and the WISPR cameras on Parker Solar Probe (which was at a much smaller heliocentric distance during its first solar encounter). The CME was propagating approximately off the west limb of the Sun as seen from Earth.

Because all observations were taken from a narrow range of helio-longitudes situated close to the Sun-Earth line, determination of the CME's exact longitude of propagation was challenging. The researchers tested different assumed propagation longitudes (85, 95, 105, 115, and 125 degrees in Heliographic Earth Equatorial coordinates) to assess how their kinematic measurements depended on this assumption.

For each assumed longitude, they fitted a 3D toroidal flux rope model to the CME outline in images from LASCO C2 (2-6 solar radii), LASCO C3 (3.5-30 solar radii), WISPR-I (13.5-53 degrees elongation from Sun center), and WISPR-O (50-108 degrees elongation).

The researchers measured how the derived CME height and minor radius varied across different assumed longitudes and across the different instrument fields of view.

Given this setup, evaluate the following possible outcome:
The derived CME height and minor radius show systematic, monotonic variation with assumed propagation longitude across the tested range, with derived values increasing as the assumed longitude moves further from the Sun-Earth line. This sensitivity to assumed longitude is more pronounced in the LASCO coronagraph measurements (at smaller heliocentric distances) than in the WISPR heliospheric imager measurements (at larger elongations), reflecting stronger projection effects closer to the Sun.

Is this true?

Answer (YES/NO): NO